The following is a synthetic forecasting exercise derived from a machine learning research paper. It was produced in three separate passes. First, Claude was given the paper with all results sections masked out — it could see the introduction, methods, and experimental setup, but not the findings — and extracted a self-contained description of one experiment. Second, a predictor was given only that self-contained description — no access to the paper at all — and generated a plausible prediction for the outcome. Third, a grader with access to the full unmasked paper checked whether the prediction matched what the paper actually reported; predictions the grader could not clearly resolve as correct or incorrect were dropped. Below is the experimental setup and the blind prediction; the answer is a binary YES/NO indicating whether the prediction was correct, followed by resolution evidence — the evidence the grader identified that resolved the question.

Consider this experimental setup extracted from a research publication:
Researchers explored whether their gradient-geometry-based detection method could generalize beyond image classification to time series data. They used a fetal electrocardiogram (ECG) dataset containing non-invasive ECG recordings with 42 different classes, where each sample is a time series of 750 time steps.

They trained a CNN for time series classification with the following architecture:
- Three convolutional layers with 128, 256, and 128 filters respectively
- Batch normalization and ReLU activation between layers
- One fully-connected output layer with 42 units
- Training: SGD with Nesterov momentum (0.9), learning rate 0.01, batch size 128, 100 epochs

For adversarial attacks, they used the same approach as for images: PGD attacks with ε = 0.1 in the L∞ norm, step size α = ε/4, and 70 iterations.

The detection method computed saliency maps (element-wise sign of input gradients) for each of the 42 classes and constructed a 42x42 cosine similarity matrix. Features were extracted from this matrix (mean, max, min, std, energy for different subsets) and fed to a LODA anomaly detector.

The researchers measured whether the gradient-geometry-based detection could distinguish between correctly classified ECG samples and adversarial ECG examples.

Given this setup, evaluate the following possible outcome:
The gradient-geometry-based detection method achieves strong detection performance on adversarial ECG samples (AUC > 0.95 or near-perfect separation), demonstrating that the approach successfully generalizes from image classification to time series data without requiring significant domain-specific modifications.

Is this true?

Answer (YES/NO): YES